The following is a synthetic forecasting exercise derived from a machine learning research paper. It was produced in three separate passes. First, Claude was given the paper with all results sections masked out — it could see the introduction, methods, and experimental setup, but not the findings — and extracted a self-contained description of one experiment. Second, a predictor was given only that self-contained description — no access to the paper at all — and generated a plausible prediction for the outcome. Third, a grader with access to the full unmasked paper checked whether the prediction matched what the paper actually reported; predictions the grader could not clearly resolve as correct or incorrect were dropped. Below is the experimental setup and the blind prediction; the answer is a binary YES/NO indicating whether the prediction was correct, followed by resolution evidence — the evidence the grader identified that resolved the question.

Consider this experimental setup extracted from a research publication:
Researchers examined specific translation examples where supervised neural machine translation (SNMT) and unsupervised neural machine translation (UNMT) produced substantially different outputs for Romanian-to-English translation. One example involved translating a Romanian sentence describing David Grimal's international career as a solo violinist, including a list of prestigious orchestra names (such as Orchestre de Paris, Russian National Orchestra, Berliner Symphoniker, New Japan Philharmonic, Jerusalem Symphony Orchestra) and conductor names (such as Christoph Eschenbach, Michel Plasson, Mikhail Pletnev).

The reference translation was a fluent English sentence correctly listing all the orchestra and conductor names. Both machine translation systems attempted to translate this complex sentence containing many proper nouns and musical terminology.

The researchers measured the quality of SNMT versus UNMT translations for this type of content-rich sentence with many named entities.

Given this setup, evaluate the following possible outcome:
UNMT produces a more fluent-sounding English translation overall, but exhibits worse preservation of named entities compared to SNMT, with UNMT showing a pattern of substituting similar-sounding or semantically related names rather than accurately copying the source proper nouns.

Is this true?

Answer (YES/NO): NO